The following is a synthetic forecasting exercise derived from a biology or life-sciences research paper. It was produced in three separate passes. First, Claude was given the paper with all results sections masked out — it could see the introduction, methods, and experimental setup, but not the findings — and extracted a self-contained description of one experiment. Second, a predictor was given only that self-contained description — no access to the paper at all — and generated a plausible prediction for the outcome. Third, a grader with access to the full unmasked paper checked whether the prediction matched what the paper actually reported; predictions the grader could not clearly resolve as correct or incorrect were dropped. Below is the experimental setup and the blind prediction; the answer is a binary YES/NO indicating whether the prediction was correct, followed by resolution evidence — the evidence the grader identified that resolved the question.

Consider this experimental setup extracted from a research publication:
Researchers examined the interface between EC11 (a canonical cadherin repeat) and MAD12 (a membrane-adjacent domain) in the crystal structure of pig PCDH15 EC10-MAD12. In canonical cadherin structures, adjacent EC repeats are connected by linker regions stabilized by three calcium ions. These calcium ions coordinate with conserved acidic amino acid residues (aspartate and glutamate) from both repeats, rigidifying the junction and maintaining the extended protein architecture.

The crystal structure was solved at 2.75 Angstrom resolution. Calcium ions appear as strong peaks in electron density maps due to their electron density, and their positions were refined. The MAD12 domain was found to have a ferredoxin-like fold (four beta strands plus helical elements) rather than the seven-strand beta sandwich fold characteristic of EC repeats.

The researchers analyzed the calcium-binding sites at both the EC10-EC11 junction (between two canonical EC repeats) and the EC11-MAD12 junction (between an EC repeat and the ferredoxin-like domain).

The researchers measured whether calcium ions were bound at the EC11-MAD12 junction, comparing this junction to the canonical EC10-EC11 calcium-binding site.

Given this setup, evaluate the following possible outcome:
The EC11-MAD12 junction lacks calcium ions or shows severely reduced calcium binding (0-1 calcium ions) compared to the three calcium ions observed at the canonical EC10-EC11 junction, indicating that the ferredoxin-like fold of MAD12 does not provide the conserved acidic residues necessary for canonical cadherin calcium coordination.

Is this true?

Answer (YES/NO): YES